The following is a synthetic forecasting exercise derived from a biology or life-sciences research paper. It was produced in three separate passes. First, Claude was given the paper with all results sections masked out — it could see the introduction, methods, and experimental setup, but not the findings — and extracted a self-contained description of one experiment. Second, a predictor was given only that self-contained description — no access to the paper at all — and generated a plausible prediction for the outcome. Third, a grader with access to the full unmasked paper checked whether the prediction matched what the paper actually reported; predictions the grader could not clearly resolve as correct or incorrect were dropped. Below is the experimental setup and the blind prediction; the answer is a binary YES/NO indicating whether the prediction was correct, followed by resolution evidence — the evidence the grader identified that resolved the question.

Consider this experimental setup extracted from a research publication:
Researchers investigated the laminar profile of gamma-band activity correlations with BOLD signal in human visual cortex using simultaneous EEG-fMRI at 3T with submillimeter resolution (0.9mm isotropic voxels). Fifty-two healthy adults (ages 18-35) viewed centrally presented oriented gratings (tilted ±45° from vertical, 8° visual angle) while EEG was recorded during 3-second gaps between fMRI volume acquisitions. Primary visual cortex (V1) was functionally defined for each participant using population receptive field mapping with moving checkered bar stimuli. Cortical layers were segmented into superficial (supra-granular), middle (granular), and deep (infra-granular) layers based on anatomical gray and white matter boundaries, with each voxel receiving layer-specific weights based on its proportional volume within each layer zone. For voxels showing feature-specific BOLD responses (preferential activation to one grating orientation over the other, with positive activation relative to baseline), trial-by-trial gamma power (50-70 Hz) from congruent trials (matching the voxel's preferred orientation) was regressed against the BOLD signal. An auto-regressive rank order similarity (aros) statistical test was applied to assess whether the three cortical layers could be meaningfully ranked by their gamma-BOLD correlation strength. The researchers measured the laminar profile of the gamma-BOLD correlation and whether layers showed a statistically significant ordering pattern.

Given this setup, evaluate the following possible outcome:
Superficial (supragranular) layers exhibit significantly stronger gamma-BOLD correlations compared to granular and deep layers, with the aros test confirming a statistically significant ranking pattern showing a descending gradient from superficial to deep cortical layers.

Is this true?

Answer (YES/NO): NO